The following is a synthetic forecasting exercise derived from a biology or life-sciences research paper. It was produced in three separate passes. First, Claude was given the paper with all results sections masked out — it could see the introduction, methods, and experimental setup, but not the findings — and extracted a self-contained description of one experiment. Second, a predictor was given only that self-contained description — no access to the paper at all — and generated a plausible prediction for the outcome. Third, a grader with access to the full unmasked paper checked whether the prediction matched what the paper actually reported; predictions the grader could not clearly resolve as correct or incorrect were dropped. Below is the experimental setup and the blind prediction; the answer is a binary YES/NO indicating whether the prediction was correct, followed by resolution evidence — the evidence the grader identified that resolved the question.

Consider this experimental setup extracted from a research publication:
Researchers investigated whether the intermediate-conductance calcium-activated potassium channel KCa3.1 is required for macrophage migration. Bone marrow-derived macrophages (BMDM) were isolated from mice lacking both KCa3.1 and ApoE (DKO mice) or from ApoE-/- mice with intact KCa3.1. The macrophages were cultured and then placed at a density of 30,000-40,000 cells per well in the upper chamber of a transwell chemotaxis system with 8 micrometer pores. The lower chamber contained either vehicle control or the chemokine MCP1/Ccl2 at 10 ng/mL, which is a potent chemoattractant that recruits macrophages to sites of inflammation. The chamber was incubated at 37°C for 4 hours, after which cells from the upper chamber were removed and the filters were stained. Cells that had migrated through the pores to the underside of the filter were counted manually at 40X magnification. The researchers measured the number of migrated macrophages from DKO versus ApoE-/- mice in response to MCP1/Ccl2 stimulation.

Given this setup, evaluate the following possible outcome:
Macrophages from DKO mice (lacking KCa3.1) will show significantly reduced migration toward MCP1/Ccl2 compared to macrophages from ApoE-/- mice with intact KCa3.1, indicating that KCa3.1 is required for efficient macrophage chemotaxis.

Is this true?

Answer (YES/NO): YES